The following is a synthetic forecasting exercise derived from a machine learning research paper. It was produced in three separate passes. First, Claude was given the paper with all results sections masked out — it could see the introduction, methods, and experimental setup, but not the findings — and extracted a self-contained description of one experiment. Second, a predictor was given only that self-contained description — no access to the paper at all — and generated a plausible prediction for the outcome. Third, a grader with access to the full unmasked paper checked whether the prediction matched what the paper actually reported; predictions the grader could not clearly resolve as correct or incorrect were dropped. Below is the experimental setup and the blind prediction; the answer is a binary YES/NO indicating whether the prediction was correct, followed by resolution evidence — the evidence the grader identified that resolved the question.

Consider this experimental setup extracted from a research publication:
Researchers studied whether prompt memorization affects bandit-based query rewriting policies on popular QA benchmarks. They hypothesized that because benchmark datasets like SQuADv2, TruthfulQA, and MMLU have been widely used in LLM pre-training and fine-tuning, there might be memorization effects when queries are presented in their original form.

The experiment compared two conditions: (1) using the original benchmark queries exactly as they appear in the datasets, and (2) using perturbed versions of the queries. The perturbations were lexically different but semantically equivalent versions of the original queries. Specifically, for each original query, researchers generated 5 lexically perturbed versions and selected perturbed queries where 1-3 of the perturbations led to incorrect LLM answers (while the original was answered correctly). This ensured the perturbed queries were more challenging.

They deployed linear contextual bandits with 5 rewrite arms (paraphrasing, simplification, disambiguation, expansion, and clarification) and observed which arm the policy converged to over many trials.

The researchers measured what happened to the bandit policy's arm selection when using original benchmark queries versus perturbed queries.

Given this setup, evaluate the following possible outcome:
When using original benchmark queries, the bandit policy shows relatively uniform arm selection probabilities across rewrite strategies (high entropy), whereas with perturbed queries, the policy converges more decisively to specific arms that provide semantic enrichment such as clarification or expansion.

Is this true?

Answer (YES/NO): NO